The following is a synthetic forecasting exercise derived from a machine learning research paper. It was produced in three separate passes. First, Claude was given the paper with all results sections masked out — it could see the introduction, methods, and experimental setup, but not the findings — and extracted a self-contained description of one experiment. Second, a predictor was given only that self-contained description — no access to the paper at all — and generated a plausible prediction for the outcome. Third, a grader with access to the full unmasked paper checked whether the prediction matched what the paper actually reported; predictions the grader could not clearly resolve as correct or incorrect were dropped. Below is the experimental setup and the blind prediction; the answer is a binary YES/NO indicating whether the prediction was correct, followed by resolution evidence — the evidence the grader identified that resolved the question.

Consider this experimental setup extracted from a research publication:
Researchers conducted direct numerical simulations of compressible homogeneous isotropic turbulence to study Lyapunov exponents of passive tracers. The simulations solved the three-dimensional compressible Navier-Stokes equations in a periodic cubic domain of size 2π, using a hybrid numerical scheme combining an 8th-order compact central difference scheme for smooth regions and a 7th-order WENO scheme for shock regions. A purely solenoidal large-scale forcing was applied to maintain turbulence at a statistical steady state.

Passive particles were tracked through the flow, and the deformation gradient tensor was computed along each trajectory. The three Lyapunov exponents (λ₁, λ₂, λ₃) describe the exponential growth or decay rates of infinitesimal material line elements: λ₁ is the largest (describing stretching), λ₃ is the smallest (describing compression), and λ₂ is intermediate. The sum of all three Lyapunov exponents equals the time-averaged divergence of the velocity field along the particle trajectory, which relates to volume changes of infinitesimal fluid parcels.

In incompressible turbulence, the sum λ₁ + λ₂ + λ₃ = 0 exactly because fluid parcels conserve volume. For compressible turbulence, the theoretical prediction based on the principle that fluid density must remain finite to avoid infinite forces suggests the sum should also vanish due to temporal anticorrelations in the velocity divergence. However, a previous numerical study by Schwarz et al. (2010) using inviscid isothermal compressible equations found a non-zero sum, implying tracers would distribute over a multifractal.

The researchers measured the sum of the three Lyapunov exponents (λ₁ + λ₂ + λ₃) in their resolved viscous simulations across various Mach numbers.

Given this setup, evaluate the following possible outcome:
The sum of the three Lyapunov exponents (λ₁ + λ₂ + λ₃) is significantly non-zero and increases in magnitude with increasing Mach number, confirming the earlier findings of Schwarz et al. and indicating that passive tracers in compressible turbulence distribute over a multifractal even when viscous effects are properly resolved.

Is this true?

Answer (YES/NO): NO